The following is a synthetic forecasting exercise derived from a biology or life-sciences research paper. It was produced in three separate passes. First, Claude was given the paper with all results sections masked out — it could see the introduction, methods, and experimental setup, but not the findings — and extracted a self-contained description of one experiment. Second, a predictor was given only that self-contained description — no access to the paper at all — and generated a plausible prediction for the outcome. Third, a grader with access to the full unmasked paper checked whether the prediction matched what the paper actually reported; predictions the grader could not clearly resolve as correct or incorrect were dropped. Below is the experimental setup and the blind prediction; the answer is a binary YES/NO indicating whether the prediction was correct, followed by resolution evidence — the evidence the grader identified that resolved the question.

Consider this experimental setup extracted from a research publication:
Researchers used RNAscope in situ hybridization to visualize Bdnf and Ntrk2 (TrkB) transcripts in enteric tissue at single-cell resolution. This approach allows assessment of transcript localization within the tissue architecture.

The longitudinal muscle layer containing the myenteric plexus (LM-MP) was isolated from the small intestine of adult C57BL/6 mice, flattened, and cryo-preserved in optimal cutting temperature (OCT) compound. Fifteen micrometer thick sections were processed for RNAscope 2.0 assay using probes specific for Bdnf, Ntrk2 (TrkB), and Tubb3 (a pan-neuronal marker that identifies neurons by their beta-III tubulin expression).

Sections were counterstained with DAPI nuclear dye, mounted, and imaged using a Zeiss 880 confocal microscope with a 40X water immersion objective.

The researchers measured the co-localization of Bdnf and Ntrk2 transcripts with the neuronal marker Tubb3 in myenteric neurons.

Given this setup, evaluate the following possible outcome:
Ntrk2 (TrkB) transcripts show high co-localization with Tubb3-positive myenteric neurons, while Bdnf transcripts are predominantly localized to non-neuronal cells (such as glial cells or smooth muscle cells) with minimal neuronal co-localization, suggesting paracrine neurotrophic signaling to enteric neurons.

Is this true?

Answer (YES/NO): NO